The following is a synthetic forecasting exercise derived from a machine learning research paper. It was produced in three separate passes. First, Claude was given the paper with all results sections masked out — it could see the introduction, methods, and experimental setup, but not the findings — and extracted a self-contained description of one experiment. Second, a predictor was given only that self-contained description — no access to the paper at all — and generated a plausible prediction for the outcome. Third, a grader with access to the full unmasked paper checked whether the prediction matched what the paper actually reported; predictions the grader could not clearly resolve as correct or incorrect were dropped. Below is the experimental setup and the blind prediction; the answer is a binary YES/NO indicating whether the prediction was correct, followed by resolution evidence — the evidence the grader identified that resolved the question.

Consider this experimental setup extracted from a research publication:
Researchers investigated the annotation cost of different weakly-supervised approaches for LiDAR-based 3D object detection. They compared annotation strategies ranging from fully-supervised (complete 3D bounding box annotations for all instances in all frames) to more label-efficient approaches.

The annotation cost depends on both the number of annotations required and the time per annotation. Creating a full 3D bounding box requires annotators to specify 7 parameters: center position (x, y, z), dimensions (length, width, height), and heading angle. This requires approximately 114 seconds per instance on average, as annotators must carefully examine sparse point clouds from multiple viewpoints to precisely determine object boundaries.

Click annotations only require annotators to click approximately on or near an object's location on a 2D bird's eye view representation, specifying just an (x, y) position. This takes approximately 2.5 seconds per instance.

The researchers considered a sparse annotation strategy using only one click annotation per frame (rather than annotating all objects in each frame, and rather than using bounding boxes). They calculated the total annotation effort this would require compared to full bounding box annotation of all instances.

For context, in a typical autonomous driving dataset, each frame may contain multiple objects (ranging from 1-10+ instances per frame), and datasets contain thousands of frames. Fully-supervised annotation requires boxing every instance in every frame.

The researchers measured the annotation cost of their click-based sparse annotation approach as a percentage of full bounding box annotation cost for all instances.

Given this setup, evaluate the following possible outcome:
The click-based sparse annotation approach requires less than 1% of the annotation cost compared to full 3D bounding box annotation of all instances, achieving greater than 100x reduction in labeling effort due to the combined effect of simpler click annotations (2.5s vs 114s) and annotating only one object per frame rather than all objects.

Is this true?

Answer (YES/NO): YES